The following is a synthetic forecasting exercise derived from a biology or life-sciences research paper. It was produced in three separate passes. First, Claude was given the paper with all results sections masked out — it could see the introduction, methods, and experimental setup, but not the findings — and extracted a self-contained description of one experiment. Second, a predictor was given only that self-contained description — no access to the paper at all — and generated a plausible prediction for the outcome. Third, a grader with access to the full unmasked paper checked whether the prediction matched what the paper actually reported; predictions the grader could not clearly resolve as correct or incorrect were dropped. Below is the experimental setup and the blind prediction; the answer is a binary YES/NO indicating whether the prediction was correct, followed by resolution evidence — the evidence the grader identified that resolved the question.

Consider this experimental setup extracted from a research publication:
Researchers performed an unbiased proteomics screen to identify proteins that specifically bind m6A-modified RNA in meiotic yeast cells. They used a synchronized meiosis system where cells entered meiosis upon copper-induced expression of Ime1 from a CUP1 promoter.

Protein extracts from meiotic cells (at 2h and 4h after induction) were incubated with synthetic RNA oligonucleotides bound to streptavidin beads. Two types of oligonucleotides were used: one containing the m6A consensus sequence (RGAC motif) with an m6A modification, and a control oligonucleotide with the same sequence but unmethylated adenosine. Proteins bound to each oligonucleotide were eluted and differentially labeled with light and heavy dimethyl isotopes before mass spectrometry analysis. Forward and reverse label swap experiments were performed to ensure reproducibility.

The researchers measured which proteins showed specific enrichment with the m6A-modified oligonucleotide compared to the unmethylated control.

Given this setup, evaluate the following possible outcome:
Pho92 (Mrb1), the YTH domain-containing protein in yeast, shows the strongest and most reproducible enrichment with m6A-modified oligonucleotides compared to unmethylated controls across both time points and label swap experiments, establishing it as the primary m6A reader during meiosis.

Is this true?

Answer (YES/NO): NO